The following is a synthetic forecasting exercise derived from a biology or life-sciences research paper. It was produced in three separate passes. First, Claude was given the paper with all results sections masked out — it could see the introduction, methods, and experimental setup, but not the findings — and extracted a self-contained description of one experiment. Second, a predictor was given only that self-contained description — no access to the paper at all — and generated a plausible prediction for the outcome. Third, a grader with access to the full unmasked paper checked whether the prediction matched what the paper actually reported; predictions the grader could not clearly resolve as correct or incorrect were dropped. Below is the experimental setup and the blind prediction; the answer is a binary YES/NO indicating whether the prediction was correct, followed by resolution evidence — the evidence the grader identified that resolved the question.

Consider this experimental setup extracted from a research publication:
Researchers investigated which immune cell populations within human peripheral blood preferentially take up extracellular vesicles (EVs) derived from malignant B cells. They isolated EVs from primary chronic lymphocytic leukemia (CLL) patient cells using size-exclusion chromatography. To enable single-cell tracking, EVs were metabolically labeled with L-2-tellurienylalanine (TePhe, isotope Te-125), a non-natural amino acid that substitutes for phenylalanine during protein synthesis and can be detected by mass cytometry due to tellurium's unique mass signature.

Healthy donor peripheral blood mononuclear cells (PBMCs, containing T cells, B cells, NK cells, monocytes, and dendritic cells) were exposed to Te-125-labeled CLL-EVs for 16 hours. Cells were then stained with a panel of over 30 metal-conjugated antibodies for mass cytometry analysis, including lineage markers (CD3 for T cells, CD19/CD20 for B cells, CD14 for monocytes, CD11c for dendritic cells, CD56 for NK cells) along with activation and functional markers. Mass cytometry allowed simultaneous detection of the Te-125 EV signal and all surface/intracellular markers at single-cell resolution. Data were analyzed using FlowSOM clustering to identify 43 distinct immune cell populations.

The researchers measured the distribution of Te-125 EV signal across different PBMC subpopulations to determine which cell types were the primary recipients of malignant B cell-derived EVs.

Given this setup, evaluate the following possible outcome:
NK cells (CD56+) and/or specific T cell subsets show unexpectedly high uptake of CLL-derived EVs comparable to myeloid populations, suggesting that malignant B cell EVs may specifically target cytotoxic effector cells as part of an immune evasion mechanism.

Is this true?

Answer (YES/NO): NO